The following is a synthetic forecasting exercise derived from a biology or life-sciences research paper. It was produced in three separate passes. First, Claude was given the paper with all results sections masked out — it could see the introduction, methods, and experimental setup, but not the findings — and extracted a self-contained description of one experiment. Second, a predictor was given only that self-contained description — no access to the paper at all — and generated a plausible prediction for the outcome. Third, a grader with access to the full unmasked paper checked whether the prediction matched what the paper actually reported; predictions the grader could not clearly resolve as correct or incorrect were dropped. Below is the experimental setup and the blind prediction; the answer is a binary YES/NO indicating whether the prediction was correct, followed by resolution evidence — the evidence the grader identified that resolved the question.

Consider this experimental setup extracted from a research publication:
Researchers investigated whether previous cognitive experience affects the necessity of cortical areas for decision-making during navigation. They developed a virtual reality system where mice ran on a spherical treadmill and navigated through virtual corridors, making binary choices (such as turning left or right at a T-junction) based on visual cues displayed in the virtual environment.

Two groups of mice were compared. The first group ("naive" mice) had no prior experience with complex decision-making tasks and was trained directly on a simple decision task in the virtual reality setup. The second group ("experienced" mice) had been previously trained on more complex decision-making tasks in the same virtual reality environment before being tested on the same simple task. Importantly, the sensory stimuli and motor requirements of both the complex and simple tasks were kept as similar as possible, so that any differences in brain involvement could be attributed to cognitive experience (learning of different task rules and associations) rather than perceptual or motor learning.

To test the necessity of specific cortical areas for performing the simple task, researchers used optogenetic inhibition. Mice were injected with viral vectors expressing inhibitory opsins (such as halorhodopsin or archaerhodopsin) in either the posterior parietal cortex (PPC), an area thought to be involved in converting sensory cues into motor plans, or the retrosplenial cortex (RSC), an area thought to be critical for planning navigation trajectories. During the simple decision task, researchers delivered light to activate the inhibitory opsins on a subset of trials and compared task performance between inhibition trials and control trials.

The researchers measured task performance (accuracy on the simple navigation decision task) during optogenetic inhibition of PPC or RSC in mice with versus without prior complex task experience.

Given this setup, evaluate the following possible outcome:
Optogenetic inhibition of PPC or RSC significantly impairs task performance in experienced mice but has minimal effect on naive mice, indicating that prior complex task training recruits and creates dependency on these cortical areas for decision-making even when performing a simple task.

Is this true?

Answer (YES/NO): YES